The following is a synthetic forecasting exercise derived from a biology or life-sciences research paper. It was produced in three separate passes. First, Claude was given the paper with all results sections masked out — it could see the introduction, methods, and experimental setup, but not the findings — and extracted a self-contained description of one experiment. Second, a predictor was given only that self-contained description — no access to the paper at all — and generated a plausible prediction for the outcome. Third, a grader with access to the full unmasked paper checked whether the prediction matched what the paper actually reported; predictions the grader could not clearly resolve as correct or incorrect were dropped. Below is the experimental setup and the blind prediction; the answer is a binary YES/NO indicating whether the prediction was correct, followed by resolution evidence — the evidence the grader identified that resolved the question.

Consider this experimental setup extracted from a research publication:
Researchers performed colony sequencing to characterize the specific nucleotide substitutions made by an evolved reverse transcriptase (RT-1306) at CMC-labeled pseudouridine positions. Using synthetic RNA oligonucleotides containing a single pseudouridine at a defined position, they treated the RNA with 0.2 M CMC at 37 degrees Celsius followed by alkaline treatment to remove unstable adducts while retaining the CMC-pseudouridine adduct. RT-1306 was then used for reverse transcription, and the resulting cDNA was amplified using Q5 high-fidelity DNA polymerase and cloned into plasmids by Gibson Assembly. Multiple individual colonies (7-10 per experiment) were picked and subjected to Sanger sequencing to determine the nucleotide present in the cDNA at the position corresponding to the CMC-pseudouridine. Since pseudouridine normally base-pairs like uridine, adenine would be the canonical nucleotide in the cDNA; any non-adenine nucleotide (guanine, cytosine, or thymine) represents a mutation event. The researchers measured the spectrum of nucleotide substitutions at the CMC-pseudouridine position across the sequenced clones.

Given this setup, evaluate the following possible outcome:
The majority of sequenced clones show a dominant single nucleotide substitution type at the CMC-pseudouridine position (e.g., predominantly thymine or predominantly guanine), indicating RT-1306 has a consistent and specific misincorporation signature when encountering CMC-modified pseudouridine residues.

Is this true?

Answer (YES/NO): NO